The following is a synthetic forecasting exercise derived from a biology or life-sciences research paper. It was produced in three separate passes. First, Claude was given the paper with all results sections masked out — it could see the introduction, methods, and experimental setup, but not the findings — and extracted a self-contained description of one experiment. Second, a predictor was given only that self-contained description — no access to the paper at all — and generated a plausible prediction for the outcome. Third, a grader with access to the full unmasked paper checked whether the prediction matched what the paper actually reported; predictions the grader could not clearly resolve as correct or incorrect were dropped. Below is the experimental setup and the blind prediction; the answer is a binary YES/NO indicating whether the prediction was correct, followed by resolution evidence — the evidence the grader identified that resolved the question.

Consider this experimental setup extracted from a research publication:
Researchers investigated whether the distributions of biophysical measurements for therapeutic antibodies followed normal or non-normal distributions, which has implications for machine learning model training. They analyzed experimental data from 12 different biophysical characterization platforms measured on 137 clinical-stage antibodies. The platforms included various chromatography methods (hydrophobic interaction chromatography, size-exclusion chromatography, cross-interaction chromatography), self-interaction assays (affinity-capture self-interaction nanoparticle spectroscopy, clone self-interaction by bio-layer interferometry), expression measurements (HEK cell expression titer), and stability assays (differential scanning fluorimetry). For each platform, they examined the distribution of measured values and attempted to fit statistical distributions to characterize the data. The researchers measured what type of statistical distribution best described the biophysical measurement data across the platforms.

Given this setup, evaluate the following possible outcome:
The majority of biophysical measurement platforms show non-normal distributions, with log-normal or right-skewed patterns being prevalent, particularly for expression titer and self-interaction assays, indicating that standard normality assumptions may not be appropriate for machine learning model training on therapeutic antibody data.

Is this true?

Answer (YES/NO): NO